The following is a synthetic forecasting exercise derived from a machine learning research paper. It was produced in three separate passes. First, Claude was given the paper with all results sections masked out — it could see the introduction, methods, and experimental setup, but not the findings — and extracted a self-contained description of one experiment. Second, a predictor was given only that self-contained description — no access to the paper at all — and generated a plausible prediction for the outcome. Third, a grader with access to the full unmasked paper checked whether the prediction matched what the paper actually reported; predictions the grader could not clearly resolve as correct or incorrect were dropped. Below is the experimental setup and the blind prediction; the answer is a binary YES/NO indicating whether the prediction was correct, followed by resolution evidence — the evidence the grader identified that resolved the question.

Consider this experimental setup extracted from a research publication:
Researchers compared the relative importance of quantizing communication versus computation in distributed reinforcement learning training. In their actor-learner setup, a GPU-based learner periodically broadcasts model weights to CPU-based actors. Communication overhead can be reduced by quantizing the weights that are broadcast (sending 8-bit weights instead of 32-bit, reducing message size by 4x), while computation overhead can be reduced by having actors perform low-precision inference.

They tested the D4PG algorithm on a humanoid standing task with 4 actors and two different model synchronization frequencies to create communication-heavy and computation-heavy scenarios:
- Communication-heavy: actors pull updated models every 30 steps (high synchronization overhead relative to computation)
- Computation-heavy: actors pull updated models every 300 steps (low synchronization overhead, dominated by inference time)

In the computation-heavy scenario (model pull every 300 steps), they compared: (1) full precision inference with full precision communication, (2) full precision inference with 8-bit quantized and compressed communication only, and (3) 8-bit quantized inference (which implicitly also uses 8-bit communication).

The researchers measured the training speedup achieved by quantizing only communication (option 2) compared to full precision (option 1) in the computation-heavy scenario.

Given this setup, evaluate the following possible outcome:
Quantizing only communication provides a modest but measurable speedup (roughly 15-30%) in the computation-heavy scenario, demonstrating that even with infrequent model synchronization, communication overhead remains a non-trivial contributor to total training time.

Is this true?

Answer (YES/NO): NO